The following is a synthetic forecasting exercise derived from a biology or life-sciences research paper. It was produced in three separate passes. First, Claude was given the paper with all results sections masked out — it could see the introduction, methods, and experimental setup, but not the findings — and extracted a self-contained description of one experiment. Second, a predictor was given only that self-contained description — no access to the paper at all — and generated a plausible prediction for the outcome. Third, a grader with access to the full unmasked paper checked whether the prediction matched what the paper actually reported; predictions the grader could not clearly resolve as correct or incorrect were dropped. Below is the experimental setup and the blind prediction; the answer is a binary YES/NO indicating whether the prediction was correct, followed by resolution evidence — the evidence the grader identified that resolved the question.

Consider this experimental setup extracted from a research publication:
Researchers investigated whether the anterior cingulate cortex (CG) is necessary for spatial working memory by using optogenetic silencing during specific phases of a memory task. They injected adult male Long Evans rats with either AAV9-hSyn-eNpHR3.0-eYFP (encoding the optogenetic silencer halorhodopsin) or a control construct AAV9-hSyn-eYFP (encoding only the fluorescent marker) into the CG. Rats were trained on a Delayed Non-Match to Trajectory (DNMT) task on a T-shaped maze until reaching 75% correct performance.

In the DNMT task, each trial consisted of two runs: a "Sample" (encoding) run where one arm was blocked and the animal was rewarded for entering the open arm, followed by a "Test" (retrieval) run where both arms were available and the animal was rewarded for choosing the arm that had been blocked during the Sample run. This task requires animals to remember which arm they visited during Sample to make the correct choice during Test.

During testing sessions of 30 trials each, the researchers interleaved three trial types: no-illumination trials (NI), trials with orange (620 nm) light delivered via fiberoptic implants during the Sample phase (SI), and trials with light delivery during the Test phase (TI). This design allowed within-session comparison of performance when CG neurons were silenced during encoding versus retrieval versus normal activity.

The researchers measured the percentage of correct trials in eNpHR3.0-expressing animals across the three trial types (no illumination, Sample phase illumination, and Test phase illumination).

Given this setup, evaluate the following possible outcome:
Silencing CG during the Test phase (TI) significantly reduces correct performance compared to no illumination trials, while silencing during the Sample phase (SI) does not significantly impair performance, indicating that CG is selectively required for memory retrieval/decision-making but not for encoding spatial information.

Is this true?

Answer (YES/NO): YES